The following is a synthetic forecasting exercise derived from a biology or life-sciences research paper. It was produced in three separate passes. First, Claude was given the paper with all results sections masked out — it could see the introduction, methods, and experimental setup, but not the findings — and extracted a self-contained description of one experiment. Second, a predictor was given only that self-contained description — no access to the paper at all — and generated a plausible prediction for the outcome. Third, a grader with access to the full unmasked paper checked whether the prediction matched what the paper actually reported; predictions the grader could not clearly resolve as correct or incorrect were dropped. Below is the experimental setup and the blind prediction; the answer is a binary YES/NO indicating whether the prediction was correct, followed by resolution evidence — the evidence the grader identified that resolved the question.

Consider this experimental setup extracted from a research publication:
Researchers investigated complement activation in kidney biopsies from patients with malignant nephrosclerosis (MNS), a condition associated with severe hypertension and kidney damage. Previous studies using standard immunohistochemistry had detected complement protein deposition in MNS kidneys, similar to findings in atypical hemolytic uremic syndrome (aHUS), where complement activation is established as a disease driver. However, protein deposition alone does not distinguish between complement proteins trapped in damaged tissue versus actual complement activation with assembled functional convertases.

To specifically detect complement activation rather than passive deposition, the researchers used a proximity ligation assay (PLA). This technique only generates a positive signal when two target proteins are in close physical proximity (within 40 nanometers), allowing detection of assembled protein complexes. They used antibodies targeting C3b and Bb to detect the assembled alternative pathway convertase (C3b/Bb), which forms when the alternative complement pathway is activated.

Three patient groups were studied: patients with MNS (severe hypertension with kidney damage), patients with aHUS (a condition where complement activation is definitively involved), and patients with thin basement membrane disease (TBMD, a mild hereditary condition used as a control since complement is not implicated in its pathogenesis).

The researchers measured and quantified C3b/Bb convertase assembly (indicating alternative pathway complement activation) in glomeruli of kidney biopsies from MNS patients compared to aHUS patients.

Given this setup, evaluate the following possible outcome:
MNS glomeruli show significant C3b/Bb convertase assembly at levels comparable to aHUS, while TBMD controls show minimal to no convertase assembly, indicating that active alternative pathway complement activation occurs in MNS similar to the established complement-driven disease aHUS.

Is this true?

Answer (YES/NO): NO